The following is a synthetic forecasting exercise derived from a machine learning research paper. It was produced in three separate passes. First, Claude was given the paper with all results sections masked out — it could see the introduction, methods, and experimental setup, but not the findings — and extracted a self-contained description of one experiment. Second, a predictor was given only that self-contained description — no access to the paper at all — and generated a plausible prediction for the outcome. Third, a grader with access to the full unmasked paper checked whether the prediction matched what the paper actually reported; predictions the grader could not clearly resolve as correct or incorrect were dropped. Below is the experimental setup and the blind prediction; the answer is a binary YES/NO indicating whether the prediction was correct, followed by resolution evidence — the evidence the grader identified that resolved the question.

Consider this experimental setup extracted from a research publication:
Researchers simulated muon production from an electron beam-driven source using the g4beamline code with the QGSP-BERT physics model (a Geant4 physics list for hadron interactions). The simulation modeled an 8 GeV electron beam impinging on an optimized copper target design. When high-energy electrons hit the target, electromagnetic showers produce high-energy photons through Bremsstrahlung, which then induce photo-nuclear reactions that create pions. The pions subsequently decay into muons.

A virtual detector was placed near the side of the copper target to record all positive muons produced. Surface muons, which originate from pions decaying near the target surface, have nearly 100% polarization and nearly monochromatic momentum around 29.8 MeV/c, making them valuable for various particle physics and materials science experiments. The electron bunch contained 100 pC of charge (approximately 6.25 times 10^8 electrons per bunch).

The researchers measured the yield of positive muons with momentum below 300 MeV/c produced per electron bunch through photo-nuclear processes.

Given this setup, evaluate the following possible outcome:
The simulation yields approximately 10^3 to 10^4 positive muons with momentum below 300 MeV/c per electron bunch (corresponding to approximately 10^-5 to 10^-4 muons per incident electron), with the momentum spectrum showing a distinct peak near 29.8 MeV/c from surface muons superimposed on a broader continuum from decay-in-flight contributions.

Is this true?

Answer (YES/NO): YES